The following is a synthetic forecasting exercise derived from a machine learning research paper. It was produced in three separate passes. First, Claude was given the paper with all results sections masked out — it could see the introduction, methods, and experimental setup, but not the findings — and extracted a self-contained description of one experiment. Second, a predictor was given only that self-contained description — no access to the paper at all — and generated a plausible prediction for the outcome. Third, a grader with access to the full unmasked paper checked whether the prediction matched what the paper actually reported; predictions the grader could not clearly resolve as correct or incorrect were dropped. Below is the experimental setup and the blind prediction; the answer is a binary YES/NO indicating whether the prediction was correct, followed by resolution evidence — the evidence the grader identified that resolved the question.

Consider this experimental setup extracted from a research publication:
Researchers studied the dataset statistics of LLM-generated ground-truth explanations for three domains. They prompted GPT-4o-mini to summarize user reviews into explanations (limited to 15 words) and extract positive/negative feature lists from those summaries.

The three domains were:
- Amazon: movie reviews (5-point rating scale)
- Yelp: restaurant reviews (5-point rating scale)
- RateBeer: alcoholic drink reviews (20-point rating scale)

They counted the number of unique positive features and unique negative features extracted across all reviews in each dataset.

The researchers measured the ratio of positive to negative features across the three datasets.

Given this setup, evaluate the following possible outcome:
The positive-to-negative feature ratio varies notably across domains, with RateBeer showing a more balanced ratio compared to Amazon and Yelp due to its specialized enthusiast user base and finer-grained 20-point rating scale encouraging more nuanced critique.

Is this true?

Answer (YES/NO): NO